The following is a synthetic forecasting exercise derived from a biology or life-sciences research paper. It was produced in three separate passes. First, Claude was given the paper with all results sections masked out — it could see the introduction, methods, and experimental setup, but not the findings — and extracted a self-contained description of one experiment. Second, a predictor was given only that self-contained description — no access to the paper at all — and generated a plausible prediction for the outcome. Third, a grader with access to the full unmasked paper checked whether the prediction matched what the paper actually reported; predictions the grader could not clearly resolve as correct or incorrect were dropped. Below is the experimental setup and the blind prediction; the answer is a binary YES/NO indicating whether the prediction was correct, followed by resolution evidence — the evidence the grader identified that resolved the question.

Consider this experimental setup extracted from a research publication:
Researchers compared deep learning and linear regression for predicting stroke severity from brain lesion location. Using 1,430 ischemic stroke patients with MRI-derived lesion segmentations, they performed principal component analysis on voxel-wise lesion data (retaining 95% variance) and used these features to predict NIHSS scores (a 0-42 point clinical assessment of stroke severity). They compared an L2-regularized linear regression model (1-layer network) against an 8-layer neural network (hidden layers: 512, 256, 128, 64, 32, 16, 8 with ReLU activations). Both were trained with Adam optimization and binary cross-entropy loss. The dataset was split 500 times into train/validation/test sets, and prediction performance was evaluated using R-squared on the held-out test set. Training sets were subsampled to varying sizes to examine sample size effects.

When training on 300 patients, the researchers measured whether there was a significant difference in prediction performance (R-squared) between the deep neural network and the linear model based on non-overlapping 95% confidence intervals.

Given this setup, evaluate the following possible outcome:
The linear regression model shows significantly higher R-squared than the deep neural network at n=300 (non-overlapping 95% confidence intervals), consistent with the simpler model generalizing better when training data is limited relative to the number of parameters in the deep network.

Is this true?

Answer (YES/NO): NO